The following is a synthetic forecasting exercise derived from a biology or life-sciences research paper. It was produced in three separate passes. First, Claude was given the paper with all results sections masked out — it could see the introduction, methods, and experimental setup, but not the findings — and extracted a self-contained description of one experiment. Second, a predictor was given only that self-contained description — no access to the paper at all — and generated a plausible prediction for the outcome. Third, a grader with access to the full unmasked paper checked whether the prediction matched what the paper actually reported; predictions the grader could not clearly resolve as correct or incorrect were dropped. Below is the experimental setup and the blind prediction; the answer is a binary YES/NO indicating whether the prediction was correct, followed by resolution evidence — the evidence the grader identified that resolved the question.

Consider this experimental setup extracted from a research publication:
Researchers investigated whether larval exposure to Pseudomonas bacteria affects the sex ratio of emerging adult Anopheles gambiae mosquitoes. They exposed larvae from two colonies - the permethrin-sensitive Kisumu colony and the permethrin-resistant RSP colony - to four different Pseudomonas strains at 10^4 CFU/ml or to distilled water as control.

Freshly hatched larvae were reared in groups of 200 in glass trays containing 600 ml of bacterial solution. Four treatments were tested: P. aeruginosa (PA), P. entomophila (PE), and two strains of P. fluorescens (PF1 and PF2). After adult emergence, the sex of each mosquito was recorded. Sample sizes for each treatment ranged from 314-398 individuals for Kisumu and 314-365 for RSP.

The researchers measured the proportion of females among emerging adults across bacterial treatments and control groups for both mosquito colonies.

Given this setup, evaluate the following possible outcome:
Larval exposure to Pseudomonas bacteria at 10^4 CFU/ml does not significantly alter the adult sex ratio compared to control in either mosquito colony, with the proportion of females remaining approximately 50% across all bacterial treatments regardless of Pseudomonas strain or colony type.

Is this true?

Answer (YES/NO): YES